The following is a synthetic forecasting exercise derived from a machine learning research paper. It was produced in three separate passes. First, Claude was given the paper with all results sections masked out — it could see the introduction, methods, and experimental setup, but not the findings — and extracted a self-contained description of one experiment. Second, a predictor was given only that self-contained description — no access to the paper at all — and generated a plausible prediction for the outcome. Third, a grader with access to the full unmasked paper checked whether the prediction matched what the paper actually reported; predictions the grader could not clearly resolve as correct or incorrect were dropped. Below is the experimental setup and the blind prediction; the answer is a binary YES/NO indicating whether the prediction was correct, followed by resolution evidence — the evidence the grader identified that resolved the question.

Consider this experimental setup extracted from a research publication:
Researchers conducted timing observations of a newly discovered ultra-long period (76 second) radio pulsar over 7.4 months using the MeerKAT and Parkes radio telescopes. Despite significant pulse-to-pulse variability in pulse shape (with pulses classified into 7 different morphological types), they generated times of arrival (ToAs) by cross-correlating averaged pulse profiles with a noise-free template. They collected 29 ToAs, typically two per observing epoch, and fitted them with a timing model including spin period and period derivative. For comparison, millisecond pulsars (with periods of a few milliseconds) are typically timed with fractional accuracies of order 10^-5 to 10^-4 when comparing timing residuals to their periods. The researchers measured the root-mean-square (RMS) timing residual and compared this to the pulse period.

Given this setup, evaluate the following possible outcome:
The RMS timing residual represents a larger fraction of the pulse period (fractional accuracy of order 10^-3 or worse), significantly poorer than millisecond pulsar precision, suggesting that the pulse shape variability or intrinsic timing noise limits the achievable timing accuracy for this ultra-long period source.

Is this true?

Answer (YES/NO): NO